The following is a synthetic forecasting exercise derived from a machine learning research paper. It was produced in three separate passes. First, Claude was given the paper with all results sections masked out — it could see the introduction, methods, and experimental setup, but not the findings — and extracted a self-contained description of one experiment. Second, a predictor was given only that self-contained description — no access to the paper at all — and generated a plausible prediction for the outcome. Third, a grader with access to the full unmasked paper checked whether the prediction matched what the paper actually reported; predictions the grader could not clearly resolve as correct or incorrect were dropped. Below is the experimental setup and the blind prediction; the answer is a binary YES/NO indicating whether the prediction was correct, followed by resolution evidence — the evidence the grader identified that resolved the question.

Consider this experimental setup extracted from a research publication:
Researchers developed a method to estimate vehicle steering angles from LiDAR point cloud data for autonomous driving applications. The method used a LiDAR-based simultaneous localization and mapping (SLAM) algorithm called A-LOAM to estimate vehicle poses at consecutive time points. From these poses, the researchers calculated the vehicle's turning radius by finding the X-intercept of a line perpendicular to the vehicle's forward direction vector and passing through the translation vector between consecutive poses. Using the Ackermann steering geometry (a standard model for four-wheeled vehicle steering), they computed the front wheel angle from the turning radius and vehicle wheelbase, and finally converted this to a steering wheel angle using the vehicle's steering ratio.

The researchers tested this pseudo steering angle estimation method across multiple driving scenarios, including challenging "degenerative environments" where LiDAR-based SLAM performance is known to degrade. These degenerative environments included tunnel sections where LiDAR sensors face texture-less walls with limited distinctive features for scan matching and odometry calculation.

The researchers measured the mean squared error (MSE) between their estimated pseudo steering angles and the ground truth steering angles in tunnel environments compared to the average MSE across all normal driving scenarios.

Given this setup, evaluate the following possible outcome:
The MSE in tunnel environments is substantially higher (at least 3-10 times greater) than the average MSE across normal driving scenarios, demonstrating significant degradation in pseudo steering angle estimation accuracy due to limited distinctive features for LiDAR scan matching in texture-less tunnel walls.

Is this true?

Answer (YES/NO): YES